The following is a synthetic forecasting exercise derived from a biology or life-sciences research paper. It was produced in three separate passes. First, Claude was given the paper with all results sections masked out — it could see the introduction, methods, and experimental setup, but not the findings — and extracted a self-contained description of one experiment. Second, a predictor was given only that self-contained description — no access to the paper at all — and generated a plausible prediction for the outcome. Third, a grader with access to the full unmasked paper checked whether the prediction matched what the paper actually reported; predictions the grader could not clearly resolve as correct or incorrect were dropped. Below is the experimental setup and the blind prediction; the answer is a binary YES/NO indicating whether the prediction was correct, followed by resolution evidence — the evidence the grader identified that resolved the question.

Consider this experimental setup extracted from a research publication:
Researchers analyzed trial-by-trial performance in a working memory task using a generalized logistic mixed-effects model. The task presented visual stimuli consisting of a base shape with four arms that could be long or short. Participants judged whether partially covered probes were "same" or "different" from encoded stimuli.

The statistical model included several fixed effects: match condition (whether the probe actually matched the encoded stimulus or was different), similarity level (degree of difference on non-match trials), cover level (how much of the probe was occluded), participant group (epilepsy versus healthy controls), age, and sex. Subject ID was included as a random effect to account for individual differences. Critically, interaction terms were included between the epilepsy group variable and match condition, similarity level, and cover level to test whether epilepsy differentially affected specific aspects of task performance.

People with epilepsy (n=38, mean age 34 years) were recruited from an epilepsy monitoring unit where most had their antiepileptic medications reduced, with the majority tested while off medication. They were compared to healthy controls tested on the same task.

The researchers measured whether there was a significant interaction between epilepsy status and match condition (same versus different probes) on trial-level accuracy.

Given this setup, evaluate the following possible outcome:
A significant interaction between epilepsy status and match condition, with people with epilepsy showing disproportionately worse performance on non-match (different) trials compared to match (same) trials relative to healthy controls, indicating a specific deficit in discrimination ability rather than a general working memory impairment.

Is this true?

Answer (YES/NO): NO